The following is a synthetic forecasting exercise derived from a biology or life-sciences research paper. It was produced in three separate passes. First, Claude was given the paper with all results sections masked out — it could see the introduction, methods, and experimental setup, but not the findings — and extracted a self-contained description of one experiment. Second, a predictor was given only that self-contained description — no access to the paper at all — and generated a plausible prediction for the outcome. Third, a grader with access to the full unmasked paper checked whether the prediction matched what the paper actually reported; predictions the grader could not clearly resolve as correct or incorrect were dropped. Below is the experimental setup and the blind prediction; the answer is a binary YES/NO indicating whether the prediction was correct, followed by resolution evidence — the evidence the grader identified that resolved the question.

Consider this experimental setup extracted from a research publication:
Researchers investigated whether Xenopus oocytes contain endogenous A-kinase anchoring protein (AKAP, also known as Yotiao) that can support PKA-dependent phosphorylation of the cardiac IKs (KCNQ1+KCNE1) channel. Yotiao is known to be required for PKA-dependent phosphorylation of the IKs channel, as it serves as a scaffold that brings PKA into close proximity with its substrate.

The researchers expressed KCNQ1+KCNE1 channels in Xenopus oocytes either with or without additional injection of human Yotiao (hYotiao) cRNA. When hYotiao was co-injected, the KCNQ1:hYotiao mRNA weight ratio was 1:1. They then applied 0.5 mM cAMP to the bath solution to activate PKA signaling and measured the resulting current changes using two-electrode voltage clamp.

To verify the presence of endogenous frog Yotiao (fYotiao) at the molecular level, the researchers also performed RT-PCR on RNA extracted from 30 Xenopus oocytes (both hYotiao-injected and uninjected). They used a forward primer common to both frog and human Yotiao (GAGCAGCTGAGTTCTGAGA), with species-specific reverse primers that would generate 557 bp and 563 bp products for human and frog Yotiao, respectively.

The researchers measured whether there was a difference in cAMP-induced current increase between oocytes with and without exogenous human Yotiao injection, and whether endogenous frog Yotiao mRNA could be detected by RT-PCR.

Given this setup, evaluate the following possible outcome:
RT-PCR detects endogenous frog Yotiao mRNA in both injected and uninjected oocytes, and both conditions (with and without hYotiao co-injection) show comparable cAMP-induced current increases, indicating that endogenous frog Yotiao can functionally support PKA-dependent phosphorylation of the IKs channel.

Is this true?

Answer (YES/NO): YES